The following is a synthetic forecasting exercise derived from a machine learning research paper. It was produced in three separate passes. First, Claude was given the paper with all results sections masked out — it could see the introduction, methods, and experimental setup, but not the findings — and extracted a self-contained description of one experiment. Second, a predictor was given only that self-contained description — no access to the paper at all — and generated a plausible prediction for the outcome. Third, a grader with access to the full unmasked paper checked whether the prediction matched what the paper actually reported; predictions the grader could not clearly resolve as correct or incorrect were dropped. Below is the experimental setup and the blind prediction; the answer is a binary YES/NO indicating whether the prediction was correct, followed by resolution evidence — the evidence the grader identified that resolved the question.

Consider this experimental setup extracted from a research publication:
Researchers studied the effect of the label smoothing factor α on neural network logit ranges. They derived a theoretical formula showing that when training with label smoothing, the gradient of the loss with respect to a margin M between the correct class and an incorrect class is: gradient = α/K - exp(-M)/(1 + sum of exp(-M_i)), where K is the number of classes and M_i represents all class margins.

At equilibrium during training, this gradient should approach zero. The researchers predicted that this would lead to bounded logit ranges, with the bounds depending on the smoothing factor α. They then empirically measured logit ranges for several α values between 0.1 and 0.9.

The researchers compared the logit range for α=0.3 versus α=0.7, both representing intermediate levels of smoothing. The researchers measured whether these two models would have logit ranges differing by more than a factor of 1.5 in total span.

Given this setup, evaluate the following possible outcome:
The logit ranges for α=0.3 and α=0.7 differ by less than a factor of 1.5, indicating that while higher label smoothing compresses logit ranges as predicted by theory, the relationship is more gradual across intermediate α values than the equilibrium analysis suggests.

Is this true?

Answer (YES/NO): NO